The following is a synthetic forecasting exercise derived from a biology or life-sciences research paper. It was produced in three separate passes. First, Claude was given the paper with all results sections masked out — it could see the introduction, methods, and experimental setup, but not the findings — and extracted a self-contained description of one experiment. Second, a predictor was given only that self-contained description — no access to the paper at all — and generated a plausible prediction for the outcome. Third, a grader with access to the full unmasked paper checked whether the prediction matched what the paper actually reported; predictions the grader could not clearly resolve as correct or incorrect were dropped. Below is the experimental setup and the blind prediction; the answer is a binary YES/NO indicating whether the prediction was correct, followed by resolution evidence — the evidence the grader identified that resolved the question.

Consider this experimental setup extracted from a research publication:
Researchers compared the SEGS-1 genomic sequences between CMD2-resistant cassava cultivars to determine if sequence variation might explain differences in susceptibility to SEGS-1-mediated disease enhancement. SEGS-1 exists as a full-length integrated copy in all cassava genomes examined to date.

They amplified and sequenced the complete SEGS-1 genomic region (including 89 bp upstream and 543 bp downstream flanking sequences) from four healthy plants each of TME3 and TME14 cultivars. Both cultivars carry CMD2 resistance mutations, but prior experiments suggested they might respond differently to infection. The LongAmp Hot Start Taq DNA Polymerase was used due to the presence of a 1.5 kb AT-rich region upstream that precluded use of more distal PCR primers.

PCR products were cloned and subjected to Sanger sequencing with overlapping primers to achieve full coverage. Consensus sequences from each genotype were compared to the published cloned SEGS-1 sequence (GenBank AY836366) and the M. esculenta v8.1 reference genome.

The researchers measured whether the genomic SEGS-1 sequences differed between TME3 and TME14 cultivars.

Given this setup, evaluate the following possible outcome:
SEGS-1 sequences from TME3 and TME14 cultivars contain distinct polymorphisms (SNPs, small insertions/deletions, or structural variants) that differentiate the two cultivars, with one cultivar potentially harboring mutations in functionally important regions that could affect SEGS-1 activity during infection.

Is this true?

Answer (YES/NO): NO